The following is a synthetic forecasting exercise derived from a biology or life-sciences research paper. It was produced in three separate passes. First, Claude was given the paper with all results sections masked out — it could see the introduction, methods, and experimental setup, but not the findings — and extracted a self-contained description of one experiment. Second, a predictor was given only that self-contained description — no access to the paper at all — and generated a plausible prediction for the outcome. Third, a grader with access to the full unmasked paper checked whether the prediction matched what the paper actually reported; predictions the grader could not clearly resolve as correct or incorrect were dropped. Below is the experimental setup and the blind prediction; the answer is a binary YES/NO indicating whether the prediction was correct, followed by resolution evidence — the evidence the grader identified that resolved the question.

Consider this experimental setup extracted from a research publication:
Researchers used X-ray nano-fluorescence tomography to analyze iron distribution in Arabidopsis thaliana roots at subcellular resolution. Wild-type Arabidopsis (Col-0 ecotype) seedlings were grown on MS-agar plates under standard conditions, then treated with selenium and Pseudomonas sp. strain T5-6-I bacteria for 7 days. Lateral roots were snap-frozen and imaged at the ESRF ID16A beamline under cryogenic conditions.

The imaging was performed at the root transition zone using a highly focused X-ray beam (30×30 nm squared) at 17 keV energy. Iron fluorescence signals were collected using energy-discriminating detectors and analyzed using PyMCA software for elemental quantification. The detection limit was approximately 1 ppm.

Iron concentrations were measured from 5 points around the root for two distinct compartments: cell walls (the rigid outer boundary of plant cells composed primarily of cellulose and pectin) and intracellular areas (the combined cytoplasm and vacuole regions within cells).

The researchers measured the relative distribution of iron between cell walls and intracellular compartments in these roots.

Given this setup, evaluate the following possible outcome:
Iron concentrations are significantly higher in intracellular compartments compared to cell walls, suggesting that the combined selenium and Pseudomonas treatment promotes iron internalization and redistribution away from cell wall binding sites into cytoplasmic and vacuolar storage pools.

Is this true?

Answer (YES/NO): NO